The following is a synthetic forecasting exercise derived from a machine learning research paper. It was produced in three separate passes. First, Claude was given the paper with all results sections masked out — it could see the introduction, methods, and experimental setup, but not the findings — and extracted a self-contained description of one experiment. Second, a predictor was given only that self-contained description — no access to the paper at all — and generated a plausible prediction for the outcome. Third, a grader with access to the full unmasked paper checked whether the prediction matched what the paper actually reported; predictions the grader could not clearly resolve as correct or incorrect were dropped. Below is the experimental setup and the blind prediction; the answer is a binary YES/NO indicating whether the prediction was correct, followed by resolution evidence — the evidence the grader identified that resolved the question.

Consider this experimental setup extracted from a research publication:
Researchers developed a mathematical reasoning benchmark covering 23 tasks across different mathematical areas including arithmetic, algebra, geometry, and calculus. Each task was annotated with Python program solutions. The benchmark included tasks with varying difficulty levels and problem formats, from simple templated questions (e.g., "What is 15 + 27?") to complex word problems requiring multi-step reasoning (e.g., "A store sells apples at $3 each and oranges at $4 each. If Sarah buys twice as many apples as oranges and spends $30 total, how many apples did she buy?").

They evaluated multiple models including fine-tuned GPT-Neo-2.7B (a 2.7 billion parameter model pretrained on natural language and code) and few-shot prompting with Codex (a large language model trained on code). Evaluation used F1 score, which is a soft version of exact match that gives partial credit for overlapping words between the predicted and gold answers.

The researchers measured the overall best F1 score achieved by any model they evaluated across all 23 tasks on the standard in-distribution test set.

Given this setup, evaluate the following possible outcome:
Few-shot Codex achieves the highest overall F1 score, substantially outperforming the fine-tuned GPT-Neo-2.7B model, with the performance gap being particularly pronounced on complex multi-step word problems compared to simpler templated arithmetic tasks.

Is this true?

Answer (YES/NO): NO